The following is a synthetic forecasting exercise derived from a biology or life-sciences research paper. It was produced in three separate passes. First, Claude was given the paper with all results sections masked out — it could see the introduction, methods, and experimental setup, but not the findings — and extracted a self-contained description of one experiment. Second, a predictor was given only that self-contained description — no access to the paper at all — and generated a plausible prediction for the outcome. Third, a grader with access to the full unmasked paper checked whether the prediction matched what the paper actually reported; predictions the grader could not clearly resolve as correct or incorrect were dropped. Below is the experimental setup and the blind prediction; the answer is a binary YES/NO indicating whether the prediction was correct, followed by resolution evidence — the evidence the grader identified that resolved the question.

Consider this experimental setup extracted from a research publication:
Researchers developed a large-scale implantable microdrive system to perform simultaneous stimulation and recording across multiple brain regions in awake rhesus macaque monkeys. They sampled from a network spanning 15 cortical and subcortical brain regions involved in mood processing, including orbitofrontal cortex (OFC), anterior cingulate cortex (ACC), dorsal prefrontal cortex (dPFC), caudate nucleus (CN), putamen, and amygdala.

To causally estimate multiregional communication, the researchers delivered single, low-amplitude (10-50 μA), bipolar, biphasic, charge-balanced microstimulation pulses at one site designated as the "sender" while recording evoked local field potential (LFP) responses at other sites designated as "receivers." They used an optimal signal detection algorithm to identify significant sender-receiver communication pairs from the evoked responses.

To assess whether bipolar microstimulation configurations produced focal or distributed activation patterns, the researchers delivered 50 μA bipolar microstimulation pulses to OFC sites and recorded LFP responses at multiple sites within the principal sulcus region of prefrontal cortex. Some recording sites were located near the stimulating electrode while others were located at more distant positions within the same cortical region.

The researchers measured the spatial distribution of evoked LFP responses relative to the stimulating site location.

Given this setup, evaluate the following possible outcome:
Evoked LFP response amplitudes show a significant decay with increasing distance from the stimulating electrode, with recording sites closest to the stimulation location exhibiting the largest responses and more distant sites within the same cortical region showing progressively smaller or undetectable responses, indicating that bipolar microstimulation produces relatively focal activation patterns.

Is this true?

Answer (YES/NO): NO